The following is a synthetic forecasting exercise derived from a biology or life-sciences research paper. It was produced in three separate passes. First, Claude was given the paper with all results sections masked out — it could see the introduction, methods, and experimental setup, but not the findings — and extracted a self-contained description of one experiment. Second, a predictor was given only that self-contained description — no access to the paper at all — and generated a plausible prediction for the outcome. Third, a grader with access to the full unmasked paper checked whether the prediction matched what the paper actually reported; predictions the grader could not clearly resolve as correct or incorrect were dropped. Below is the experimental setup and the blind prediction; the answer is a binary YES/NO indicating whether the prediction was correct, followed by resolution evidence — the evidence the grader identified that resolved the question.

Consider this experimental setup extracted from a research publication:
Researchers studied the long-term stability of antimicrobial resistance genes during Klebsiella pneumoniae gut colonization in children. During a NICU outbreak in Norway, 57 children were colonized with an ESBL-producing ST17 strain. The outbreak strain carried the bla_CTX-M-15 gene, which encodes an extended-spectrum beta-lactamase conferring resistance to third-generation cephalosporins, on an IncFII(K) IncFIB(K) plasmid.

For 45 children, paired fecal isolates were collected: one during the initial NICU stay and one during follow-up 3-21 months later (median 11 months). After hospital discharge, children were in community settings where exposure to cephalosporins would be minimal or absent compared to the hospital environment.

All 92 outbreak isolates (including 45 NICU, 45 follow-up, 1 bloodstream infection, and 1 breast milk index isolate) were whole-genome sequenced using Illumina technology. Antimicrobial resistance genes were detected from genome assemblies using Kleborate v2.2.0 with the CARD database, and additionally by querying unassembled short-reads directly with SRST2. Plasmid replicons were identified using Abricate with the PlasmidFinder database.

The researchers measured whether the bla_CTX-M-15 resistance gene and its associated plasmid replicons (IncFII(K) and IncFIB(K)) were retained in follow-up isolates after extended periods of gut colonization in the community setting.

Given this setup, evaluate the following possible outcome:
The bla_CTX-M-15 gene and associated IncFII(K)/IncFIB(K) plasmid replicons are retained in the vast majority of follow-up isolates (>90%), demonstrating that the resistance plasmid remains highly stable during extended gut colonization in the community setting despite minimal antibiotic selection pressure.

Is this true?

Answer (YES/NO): YES